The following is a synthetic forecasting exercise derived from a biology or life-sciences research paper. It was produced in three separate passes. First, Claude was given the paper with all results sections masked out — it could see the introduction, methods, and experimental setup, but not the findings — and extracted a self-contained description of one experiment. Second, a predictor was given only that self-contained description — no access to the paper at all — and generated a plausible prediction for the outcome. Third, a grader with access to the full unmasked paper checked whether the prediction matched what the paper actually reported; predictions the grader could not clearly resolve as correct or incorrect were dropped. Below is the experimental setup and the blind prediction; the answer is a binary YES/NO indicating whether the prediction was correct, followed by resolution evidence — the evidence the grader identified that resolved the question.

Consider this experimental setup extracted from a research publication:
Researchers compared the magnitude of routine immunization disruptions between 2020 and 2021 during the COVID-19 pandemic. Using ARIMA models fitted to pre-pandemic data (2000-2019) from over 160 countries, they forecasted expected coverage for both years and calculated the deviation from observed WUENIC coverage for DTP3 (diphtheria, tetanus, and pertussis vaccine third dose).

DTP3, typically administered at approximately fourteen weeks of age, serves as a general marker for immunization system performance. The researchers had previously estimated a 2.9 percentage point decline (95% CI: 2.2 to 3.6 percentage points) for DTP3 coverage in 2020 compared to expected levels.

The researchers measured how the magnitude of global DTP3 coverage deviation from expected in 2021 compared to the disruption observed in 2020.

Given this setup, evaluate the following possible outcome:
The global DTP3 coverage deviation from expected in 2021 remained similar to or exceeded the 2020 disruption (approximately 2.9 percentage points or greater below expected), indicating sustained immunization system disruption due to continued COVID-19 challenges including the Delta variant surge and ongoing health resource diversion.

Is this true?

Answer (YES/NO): YES